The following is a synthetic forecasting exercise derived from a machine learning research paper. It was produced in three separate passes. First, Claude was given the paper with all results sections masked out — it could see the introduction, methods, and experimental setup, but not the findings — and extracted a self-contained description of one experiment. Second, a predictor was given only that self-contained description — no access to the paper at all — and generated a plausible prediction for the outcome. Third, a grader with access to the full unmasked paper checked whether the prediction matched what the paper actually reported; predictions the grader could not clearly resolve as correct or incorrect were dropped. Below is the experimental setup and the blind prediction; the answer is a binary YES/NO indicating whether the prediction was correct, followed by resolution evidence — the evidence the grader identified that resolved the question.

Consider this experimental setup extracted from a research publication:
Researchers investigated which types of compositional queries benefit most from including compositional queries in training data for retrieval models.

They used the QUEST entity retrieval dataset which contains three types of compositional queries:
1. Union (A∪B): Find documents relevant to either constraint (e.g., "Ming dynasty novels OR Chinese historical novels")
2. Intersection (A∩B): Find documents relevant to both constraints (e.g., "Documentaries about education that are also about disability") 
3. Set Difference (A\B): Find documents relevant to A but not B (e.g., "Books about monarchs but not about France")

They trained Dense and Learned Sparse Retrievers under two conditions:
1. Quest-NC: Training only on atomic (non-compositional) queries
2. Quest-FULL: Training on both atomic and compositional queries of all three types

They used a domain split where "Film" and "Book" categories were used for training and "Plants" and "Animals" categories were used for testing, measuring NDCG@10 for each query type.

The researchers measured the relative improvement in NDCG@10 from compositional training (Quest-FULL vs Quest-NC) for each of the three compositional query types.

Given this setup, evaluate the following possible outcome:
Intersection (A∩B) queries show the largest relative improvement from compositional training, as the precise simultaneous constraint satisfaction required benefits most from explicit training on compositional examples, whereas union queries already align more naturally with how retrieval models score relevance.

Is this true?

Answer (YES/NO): NO